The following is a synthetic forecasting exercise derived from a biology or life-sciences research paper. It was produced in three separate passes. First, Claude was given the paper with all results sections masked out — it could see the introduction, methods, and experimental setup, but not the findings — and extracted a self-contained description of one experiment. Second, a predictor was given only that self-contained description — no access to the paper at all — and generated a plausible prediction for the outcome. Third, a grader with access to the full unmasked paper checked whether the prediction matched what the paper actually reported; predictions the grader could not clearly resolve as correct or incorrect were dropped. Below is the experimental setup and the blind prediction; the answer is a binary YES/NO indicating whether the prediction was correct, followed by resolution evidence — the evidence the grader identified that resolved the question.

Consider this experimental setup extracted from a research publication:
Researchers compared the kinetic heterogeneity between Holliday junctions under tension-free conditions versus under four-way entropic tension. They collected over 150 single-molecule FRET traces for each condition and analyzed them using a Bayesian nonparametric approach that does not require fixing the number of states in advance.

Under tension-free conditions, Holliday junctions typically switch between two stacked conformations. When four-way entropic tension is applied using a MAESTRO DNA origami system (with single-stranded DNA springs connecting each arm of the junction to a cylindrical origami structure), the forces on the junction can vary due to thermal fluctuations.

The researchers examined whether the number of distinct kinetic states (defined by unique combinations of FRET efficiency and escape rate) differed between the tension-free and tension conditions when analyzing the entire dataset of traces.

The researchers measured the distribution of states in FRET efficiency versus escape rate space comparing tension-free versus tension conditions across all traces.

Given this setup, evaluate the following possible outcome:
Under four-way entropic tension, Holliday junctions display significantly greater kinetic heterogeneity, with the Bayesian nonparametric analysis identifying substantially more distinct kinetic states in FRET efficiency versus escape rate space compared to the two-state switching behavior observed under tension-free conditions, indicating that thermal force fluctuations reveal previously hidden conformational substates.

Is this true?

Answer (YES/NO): YES